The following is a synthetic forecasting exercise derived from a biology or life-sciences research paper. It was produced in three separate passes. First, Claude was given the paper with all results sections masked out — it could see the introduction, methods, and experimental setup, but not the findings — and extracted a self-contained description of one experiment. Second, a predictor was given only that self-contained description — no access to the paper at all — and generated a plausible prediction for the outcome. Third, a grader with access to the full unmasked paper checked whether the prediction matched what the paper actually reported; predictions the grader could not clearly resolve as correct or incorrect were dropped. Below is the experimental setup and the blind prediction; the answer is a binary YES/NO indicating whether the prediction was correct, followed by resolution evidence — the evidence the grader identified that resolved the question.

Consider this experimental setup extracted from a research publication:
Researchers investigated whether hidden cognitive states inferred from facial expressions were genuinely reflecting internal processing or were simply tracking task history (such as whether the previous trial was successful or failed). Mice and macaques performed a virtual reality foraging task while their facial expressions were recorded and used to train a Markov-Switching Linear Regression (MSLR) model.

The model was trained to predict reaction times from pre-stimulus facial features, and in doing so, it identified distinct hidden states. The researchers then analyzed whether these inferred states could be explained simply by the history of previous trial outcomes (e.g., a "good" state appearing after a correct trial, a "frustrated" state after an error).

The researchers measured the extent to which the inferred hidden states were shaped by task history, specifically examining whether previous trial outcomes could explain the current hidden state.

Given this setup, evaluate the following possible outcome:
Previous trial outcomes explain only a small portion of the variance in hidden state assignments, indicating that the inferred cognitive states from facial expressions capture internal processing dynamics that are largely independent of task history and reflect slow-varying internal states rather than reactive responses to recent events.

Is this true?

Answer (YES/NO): YES